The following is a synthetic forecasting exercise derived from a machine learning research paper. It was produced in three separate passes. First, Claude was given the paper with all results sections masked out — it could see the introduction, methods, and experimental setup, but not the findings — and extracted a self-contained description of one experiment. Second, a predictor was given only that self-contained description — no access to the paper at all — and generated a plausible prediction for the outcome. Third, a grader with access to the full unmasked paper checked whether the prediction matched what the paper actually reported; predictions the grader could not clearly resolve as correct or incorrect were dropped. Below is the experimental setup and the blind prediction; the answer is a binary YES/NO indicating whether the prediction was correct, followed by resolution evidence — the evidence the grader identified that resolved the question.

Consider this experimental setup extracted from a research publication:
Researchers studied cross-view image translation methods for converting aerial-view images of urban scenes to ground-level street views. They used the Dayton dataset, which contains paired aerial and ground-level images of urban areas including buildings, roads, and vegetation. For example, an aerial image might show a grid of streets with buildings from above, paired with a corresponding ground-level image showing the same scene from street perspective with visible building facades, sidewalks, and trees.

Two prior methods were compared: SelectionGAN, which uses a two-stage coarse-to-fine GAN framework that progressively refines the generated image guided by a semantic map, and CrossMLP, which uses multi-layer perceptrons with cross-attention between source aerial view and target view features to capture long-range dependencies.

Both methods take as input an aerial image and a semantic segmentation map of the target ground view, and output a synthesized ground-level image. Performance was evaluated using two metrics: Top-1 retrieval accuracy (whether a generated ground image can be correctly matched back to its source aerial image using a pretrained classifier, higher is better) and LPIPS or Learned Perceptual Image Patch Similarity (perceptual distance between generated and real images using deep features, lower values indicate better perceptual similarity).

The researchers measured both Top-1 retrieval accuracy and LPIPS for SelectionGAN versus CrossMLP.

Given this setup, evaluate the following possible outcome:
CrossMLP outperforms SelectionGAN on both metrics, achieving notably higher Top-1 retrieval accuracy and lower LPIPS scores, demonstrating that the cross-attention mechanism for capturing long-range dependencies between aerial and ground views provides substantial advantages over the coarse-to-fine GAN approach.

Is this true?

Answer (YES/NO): YES